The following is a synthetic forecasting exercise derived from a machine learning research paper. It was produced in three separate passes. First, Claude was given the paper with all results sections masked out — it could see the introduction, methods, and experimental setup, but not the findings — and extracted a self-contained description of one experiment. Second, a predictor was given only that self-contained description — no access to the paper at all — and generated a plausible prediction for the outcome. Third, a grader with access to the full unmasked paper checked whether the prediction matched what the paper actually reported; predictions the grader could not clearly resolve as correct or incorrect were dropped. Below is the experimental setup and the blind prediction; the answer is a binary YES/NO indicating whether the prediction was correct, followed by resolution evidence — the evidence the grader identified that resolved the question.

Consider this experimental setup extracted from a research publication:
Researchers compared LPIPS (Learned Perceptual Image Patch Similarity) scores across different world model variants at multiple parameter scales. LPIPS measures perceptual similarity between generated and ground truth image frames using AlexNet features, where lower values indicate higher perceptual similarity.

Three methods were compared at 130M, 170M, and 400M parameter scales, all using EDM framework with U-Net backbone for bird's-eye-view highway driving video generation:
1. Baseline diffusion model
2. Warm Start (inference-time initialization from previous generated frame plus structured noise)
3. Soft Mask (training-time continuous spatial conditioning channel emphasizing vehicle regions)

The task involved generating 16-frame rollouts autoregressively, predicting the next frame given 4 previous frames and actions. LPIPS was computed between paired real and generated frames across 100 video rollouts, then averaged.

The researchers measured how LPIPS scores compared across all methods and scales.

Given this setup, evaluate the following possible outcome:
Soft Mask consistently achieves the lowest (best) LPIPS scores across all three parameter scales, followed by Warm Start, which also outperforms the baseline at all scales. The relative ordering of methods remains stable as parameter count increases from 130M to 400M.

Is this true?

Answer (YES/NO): NO